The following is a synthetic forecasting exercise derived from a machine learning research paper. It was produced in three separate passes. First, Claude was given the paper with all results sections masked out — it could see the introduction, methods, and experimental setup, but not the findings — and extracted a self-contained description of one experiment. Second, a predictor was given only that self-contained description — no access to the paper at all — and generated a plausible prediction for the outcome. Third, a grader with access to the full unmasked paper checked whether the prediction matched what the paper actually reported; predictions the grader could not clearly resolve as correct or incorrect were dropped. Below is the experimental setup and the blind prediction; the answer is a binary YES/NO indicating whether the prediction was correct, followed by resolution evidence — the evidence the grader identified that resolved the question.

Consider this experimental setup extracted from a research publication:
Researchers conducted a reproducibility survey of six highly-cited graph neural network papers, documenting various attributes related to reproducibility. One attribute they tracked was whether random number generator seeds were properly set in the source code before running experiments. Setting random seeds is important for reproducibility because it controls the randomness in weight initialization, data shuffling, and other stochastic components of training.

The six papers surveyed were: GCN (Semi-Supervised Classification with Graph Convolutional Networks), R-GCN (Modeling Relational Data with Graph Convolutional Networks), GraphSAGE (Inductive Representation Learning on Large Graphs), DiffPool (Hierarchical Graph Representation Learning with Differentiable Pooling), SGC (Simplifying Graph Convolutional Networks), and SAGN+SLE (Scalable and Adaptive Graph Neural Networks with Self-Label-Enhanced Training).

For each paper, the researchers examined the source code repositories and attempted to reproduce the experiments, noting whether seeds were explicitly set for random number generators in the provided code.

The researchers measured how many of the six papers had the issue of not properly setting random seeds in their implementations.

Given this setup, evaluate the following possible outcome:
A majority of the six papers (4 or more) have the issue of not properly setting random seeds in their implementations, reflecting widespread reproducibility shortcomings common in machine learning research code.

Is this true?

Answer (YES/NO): NO